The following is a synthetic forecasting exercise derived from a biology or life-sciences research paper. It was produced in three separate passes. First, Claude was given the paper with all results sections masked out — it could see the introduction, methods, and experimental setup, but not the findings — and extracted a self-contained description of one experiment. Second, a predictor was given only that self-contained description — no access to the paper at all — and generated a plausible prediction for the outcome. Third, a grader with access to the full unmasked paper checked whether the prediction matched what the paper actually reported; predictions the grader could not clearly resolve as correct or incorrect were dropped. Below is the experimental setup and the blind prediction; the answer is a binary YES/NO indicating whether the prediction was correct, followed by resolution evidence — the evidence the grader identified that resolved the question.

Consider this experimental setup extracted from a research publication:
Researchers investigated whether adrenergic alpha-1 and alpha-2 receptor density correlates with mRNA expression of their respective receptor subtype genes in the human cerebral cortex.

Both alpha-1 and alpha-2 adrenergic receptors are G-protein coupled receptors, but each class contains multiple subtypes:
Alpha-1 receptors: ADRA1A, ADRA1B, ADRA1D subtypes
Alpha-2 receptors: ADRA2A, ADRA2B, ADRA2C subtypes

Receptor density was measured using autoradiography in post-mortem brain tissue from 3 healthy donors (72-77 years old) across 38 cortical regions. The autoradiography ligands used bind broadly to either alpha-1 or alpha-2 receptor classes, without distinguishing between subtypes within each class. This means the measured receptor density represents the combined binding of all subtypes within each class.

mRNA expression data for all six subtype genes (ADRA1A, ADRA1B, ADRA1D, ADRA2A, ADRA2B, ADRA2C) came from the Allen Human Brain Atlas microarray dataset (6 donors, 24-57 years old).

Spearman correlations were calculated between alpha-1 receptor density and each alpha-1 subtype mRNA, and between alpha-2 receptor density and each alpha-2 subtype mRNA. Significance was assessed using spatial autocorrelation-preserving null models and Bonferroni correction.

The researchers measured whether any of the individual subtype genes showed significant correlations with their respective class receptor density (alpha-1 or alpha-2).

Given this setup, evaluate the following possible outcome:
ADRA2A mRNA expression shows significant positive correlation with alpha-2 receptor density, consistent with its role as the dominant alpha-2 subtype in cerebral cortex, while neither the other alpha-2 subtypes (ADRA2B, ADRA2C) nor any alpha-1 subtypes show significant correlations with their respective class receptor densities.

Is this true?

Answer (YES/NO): NO